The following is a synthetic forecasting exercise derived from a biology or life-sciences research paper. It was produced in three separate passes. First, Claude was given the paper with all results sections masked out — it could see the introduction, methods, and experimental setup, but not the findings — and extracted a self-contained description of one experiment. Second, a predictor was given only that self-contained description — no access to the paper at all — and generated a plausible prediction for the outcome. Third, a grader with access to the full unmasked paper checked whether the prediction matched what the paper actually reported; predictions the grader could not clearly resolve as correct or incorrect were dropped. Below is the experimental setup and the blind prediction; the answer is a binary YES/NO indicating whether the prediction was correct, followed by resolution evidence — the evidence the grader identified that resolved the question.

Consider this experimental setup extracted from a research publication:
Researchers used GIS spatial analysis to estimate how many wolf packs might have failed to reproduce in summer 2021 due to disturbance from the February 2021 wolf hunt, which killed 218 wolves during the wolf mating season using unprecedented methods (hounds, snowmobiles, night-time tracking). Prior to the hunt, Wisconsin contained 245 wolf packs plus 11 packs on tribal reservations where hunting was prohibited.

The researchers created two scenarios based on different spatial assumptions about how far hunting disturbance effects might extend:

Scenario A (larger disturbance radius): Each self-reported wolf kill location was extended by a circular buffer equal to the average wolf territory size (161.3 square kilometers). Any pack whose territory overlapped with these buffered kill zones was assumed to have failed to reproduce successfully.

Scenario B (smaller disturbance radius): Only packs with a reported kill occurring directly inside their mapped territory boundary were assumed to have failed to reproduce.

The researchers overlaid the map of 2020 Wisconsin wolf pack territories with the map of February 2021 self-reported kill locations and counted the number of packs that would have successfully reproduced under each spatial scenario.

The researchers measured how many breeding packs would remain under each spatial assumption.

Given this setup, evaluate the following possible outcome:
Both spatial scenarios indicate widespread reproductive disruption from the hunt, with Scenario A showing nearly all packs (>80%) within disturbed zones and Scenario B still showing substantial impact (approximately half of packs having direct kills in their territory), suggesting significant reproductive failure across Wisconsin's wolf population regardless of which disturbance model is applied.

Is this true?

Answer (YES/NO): NO